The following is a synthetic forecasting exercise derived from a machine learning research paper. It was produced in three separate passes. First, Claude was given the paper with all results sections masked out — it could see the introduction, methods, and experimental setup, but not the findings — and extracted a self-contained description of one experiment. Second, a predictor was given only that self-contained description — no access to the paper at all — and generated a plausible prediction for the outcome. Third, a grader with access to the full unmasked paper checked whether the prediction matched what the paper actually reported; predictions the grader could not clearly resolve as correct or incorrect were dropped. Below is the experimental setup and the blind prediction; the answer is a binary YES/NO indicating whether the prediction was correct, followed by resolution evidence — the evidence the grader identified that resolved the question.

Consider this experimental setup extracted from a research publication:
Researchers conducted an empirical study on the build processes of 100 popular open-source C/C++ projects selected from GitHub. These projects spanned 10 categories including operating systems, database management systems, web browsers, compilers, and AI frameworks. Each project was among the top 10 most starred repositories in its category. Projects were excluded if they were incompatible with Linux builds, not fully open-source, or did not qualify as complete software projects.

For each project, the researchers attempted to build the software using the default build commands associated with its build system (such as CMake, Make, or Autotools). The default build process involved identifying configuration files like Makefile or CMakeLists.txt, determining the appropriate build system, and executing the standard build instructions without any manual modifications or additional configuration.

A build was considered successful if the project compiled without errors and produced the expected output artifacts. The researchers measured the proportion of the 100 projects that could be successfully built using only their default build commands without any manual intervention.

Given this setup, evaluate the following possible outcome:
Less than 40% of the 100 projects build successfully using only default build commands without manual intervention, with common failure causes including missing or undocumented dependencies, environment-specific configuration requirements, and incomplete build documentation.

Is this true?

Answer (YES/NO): YES